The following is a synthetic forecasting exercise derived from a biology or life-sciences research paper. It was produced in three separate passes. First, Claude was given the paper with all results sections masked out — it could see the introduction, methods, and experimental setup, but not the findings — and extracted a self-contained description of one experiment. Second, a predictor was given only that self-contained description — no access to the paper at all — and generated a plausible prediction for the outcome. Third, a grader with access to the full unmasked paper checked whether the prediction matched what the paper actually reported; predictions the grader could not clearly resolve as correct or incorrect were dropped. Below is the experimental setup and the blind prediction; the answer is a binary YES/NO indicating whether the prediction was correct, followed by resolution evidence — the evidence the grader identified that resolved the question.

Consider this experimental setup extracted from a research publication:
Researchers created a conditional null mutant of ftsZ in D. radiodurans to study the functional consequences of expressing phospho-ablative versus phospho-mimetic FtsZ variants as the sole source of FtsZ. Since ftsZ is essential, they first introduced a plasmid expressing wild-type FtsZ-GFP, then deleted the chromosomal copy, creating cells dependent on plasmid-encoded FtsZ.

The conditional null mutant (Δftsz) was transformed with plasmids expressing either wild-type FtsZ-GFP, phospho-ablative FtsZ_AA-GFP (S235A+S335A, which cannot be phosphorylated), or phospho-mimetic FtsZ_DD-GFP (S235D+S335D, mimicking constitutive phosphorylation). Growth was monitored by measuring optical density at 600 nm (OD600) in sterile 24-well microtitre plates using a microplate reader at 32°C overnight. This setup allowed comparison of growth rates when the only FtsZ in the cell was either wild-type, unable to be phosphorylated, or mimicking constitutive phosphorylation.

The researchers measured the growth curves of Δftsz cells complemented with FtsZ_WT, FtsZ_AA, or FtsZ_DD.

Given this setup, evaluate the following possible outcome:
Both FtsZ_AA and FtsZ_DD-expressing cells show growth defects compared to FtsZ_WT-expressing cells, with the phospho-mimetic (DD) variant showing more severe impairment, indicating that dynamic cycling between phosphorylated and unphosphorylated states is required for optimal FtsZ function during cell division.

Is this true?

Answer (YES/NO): NO